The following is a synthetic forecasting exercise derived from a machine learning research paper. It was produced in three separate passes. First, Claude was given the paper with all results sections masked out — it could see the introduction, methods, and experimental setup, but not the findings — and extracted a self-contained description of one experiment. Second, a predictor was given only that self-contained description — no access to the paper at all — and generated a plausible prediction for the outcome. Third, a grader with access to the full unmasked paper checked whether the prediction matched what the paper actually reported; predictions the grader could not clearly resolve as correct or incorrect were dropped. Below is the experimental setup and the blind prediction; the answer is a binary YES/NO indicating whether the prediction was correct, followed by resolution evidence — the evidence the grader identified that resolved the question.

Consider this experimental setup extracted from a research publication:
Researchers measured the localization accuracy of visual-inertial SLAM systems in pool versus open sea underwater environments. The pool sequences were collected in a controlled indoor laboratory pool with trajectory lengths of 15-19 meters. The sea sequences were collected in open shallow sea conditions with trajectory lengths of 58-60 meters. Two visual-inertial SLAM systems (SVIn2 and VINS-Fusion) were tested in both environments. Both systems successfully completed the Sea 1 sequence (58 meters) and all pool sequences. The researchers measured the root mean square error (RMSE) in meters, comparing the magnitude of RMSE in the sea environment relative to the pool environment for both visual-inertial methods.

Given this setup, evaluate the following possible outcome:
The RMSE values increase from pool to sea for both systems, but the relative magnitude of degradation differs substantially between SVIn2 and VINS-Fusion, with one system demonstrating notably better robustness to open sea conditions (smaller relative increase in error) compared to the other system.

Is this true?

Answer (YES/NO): YES